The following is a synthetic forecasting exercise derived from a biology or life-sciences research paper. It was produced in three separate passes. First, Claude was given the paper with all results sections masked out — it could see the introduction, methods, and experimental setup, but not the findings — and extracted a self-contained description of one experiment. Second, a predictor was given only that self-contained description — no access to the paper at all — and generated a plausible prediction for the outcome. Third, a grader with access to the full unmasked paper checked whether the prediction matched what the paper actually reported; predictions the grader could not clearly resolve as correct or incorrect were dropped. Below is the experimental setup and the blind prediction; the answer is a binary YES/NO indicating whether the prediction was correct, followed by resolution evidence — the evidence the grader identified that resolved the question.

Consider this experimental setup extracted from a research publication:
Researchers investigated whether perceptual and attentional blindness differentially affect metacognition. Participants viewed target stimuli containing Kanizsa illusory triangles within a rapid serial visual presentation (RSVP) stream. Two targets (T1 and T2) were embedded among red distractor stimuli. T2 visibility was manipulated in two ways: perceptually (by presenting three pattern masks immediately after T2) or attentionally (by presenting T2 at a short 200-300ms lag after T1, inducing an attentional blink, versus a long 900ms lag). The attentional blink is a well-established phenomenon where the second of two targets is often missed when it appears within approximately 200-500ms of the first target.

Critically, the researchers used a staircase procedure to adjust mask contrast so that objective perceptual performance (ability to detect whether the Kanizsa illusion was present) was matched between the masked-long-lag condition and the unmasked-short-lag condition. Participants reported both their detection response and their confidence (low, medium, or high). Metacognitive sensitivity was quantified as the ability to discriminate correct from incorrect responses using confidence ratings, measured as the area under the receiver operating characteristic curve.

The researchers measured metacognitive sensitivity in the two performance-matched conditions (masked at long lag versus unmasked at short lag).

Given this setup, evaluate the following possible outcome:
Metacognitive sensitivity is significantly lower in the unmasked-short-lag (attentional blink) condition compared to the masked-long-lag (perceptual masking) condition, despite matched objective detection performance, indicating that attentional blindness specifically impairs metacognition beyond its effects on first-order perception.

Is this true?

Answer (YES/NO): NO